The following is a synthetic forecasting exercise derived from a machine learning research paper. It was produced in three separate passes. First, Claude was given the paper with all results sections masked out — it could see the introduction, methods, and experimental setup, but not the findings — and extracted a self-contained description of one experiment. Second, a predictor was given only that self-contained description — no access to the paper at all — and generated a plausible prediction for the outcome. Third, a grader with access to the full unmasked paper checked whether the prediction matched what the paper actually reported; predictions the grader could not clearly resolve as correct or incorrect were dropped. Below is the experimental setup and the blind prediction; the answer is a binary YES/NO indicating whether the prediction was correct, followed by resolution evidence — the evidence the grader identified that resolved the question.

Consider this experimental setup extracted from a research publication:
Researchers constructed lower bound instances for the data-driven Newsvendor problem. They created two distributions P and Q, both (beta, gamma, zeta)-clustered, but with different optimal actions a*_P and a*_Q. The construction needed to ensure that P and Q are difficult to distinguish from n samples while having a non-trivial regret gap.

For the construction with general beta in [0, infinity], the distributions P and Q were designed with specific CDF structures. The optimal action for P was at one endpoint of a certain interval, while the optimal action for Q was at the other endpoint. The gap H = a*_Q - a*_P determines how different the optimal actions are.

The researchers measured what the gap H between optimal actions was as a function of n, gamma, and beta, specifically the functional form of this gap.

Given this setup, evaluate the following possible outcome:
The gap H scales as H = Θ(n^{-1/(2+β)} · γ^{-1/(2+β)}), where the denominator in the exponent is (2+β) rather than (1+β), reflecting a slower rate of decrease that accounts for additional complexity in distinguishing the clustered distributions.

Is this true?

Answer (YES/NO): NO